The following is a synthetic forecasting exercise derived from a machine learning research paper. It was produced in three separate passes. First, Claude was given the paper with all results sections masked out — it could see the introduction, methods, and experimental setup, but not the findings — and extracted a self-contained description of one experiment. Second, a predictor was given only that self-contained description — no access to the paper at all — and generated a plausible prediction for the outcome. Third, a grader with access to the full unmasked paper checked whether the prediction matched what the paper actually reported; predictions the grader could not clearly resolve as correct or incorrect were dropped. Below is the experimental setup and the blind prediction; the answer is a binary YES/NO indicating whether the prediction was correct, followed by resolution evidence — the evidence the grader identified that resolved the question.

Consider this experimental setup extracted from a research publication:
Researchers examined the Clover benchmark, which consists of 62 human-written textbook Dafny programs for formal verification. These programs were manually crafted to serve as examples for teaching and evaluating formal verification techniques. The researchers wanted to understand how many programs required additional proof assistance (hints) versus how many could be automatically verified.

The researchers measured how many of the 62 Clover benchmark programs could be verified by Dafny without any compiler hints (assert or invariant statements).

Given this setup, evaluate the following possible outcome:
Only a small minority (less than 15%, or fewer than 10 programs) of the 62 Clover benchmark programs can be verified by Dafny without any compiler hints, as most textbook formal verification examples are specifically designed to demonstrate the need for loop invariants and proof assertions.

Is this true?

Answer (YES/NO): NO